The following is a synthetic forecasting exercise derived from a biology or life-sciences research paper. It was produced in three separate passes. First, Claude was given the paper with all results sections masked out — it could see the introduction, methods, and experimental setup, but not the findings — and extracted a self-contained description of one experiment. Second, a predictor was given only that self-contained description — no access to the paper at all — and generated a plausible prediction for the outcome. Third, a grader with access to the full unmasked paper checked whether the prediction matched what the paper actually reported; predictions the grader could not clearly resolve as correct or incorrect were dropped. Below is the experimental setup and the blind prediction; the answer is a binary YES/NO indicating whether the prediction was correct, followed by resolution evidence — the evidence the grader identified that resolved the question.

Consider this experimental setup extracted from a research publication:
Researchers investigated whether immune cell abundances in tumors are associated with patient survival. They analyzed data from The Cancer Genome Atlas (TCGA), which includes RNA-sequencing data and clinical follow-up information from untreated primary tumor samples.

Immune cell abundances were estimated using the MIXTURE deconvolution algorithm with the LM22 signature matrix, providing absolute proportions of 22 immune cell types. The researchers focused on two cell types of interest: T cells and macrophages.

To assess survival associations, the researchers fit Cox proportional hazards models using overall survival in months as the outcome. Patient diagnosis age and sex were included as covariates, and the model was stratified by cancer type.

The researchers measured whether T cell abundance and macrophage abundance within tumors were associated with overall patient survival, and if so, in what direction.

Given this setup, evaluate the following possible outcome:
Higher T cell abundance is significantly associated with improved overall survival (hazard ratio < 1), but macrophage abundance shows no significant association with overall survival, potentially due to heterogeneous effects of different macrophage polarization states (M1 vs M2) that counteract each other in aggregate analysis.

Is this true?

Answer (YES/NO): NO